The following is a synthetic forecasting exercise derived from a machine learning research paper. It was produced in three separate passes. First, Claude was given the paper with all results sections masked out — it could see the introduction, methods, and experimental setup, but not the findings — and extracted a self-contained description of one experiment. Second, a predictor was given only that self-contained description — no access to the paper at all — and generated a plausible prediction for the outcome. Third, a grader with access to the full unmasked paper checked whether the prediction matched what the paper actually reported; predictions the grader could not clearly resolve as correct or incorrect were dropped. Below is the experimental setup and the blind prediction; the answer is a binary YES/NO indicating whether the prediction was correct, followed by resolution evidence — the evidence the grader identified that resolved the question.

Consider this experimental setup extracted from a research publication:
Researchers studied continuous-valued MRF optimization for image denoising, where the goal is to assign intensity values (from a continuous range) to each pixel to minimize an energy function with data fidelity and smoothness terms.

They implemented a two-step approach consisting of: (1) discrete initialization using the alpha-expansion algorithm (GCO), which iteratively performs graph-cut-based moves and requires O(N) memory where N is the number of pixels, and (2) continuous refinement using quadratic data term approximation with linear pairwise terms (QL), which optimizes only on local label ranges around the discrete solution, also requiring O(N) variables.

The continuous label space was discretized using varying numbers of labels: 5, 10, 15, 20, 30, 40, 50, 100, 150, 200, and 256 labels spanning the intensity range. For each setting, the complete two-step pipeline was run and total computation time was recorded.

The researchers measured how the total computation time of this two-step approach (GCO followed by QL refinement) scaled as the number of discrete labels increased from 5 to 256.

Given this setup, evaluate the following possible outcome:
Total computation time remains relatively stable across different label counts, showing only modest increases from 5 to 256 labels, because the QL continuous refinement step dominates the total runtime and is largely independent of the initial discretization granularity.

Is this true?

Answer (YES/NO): NO